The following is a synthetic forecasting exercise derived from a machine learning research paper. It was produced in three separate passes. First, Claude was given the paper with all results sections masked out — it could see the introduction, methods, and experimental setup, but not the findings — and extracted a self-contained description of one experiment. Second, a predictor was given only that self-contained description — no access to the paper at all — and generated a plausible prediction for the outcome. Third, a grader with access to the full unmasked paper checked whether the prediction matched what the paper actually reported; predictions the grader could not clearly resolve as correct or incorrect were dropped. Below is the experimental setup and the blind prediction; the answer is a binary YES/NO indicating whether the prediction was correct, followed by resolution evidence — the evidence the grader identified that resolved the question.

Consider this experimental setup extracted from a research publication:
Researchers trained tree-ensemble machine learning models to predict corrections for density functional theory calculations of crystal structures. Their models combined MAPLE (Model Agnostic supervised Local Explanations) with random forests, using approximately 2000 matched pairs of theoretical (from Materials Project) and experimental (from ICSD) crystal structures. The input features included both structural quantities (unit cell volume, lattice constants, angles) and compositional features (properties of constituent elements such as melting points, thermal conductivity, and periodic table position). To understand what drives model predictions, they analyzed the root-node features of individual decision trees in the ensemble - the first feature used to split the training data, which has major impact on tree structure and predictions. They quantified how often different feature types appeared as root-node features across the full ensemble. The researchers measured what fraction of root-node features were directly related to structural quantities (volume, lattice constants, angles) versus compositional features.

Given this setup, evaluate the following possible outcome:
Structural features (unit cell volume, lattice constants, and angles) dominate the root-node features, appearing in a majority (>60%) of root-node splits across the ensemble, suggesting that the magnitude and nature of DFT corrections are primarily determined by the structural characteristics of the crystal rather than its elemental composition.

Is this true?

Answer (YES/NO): NO